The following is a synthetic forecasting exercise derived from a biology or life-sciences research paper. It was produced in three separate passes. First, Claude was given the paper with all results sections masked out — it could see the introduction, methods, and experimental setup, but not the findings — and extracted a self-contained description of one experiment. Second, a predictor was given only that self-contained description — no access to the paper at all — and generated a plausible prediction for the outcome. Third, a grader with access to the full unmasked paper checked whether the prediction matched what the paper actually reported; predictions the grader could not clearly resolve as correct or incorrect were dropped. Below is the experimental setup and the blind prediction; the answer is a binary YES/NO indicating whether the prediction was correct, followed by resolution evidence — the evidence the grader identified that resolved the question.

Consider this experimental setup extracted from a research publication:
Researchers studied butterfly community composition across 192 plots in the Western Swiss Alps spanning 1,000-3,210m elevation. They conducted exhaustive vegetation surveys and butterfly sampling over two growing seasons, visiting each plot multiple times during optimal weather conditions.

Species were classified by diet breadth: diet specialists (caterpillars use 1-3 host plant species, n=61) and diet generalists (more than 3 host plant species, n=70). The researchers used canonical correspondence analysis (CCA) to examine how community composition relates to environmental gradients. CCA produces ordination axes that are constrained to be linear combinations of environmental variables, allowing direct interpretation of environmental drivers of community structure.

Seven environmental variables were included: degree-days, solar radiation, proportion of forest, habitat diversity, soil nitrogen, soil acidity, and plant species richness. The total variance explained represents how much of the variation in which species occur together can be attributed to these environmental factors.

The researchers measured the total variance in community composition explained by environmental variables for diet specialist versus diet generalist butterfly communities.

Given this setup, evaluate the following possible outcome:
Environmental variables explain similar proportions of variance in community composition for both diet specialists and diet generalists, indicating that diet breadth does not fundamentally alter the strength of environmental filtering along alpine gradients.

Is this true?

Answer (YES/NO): NO